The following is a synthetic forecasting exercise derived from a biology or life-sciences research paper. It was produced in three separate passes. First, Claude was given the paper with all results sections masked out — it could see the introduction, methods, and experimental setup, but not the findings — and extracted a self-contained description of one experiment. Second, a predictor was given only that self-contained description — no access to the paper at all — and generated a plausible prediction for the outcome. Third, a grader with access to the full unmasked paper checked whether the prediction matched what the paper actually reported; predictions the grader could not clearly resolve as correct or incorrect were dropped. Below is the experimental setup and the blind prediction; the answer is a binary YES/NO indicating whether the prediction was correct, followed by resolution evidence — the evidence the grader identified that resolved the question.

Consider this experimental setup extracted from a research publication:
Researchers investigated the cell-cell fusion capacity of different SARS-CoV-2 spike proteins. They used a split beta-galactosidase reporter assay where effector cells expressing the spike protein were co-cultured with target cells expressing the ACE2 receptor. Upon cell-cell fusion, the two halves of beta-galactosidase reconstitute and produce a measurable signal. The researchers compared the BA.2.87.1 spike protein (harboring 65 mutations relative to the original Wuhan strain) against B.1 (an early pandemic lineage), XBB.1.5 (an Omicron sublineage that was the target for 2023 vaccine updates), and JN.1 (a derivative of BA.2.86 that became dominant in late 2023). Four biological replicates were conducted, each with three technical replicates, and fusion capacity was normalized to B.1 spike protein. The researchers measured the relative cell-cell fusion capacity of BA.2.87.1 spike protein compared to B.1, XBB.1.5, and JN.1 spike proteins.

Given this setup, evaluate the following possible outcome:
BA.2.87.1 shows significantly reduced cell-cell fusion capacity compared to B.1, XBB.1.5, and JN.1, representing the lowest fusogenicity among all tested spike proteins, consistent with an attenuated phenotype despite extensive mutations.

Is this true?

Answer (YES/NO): NO